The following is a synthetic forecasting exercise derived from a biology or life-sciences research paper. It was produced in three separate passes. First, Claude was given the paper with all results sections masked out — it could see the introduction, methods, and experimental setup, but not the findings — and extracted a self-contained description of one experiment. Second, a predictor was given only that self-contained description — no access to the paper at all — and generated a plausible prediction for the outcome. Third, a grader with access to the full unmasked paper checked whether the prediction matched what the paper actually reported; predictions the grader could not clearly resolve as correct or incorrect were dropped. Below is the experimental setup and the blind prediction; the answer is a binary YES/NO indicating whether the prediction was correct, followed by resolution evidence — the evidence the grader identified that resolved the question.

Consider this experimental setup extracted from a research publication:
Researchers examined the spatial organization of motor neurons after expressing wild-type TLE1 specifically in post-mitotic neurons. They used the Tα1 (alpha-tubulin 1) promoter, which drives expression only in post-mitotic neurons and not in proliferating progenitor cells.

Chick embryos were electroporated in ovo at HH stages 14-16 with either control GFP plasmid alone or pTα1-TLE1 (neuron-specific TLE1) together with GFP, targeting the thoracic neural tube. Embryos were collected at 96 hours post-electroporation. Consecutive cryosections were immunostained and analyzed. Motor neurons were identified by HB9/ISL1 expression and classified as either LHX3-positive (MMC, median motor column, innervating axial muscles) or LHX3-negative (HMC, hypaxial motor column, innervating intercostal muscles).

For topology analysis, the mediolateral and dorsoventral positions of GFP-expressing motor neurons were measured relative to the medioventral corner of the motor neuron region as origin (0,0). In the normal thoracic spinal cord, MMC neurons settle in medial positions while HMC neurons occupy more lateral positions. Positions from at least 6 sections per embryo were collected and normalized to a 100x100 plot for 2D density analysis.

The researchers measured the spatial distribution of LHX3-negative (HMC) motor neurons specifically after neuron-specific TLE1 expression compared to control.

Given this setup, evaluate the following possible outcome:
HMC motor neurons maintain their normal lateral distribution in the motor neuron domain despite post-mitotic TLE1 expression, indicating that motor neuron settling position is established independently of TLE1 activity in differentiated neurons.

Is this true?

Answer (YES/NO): NO